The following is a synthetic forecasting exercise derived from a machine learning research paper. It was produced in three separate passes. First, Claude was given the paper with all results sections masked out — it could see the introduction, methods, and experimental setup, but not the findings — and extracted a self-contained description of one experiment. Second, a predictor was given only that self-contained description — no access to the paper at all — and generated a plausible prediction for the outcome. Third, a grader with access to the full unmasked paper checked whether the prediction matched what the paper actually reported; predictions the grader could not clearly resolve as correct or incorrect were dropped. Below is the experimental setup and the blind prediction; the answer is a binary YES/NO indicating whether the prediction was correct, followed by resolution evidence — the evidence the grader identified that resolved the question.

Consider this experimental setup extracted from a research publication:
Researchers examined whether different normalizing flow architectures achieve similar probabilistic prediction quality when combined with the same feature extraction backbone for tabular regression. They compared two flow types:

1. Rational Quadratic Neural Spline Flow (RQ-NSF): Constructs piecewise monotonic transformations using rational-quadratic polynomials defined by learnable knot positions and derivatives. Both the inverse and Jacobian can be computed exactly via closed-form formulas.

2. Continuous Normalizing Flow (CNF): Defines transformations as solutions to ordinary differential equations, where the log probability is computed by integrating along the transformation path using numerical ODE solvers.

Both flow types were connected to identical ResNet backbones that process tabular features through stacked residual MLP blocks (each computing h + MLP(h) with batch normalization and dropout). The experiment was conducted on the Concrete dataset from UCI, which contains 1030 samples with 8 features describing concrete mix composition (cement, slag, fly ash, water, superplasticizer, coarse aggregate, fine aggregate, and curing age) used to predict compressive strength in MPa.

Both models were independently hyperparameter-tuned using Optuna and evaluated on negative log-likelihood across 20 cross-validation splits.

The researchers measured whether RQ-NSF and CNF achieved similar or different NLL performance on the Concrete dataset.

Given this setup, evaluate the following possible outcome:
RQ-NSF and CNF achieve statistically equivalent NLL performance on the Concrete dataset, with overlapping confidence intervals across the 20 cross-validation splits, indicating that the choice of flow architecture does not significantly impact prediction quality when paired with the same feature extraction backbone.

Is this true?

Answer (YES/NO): YES